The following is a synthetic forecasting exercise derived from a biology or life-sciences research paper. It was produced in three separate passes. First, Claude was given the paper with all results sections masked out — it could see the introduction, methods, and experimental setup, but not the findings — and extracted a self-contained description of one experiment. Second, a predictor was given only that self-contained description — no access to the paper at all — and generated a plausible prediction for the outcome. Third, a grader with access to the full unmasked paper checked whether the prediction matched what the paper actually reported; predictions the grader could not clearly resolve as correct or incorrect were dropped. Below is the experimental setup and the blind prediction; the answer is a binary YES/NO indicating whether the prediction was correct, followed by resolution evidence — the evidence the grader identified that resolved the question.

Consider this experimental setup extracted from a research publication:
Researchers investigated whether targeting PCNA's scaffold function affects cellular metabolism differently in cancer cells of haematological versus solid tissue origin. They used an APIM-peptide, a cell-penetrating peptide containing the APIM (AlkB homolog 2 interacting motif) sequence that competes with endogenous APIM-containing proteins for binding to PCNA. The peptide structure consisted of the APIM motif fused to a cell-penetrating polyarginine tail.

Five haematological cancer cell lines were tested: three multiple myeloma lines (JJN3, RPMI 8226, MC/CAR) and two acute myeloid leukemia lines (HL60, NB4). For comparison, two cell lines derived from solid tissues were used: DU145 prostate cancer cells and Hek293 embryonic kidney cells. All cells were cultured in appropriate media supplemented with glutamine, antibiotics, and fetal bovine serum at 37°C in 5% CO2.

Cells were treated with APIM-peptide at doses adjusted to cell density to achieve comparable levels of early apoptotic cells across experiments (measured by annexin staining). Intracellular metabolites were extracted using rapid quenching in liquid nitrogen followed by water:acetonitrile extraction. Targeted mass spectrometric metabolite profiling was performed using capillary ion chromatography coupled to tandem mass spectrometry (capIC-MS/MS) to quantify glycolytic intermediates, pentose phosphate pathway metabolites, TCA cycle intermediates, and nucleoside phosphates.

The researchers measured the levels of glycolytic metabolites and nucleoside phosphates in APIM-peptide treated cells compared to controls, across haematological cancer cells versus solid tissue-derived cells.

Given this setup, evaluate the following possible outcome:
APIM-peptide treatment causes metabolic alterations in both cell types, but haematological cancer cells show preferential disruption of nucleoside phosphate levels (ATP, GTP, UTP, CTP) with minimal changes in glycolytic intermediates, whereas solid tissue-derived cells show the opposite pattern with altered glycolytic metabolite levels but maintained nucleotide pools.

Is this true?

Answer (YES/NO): NO